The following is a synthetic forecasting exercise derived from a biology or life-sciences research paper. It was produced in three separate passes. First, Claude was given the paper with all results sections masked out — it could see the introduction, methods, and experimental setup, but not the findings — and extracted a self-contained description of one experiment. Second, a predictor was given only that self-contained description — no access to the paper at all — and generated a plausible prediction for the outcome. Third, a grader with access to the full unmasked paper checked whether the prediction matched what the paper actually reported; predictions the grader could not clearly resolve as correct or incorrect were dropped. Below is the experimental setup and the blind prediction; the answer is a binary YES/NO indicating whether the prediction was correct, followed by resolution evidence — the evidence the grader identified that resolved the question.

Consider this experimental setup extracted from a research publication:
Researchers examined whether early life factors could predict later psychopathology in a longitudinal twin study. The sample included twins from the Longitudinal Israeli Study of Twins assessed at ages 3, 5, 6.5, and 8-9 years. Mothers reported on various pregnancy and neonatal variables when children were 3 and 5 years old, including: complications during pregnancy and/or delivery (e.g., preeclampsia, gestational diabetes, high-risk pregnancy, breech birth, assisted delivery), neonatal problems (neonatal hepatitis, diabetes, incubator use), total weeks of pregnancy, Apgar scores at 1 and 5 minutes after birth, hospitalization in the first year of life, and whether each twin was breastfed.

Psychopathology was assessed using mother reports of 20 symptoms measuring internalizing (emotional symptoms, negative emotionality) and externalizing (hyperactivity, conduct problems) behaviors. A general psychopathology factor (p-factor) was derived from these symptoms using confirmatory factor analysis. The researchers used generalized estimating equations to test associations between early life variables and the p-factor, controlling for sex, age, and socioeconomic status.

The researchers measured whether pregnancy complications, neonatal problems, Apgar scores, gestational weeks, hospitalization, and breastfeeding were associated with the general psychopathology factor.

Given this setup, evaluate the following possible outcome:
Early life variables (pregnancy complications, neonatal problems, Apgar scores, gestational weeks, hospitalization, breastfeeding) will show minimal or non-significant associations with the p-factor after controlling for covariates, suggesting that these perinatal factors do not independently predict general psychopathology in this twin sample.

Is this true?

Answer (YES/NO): YES